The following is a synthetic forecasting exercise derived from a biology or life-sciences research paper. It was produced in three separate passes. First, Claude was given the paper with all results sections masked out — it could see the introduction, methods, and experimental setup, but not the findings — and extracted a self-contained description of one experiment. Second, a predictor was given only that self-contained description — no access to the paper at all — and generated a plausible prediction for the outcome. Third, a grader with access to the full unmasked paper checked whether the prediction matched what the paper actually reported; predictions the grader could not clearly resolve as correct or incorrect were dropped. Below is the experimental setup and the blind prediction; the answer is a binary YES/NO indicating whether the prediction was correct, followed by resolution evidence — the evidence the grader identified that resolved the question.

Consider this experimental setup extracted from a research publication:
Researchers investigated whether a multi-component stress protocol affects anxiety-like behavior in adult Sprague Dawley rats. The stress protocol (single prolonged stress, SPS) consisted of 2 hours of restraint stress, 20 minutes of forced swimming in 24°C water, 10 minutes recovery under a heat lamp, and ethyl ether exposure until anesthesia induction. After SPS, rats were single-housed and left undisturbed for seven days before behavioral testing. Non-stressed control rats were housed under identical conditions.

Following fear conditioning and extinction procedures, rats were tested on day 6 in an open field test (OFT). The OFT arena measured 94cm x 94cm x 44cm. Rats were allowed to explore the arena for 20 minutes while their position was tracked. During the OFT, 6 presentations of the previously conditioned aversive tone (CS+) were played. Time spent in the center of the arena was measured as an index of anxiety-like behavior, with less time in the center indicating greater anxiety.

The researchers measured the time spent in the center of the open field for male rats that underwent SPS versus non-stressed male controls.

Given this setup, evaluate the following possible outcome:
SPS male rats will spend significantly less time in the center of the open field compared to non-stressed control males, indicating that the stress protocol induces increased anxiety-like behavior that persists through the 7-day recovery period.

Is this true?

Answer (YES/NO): YES